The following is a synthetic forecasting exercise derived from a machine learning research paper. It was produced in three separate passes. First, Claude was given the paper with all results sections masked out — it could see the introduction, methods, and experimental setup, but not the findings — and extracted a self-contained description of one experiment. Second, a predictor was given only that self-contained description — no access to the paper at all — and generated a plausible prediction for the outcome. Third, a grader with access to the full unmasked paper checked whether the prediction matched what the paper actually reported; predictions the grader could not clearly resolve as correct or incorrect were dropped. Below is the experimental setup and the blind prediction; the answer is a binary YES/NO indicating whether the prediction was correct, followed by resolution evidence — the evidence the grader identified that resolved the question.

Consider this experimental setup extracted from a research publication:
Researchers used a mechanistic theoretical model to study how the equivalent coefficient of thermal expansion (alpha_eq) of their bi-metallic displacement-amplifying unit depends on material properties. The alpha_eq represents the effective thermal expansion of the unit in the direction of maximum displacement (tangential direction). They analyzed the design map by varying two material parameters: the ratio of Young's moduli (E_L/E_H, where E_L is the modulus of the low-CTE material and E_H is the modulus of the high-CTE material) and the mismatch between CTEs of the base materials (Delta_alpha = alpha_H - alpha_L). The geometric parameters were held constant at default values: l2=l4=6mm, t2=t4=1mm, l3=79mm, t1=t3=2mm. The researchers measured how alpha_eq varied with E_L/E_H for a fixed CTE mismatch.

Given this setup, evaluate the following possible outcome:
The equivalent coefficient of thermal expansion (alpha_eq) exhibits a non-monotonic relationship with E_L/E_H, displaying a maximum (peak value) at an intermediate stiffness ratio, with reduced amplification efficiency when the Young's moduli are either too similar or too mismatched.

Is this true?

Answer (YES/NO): NO